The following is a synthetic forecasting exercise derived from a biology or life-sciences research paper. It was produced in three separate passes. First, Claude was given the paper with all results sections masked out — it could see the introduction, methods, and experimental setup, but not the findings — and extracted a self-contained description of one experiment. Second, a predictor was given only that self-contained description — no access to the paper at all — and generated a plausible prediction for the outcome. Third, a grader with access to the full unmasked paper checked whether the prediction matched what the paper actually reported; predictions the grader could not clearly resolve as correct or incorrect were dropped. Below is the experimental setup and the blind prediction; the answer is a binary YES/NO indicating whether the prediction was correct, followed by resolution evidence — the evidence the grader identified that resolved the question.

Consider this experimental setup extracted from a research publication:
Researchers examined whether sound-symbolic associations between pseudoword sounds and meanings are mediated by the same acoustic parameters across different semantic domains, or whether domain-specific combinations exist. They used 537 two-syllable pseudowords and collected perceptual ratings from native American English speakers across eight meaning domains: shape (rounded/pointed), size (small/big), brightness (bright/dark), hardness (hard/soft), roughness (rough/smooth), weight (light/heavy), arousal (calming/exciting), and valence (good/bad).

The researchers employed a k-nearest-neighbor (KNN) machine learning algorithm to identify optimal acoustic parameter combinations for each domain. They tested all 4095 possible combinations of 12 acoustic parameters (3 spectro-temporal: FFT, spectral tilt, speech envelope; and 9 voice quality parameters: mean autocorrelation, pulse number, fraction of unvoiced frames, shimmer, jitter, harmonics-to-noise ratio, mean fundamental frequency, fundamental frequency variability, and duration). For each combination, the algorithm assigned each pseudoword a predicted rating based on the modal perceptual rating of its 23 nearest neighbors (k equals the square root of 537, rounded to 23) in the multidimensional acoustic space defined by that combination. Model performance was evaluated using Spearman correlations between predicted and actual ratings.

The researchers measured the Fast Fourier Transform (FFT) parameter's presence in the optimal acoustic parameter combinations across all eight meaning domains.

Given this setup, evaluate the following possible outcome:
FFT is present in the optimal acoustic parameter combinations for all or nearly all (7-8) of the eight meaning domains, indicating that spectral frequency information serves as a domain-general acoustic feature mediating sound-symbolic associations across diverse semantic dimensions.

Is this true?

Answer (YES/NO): YES